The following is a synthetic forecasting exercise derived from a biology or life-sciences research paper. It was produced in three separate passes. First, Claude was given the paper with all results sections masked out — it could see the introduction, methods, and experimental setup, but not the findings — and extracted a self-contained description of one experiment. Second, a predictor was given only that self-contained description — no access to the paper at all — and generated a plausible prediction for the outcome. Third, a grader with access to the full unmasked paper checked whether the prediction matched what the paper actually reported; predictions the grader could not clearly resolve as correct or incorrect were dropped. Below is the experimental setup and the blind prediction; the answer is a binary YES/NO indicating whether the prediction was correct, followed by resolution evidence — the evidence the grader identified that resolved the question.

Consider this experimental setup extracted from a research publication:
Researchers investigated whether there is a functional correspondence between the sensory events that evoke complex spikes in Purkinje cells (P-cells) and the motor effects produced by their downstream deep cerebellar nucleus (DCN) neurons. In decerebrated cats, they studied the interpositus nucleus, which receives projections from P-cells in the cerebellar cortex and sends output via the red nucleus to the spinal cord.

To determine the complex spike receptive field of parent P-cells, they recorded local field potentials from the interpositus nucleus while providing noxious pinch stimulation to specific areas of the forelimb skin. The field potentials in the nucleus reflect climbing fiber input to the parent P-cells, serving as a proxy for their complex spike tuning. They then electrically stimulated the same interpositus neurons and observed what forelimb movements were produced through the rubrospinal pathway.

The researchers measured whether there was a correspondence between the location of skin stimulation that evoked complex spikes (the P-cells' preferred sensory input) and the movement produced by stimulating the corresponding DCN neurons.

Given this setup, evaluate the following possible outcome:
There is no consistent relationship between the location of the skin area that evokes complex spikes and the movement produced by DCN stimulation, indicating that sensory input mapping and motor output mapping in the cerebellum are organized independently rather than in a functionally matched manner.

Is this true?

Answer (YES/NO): NO